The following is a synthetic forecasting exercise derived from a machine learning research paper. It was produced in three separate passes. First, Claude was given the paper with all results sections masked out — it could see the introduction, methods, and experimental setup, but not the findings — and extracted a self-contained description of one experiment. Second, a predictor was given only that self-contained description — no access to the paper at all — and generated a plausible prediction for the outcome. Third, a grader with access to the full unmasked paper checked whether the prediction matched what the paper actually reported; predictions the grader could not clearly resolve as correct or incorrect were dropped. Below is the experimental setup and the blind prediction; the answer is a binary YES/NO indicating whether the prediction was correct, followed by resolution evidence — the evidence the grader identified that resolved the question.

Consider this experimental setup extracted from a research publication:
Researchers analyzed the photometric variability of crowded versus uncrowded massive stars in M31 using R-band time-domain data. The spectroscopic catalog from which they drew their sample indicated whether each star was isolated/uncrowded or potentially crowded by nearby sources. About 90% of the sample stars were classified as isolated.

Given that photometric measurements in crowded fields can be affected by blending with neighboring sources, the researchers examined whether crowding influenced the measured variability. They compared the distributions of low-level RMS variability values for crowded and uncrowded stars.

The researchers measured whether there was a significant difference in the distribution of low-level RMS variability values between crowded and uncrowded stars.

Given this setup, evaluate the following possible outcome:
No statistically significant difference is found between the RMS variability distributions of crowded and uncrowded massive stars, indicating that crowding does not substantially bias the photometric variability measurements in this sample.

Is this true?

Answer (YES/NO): YES